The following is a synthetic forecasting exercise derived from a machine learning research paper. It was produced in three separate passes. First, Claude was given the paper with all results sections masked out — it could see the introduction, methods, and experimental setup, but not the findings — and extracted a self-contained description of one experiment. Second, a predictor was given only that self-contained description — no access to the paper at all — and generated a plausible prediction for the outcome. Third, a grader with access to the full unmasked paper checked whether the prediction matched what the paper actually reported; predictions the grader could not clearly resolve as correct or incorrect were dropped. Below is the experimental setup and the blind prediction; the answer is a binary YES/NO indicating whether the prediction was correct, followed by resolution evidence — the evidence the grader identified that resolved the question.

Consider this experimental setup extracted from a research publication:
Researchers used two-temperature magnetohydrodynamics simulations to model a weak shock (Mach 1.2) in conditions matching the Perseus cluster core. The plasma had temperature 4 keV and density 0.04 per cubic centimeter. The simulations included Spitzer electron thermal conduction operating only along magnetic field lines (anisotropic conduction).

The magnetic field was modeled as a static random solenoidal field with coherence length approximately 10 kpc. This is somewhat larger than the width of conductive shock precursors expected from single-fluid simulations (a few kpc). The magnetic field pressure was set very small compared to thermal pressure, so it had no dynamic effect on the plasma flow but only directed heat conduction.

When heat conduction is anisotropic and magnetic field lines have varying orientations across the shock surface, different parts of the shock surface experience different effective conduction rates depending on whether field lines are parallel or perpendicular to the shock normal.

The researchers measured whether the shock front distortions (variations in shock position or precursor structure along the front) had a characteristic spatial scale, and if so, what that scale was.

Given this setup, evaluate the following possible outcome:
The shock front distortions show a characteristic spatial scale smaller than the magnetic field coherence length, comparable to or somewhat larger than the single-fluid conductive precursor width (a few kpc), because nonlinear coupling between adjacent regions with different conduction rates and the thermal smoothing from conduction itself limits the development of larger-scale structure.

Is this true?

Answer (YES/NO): NO